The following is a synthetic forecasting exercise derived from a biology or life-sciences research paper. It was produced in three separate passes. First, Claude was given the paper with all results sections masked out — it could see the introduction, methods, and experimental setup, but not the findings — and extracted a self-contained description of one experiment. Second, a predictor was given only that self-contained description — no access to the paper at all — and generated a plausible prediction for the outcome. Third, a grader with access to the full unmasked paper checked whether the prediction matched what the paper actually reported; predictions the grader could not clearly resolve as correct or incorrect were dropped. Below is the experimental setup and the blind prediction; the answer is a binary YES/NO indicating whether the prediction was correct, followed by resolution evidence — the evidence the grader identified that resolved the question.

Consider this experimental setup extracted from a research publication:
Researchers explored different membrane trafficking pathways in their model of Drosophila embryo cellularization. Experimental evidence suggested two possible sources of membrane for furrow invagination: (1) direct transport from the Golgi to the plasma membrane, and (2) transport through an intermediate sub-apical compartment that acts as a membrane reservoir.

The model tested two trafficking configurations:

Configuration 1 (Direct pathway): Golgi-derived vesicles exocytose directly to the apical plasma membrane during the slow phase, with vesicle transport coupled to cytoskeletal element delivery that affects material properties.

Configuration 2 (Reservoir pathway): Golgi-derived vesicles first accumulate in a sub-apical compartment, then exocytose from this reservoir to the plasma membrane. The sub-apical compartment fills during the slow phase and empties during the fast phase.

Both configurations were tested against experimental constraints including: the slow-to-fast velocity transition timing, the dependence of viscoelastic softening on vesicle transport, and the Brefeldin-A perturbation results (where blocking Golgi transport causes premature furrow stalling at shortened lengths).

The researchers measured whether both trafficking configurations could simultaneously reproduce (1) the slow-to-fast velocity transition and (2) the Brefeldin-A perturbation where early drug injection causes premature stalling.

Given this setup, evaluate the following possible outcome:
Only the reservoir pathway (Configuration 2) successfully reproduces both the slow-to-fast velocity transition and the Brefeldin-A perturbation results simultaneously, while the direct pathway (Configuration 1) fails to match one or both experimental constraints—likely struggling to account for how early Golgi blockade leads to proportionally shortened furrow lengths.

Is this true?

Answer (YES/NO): YES